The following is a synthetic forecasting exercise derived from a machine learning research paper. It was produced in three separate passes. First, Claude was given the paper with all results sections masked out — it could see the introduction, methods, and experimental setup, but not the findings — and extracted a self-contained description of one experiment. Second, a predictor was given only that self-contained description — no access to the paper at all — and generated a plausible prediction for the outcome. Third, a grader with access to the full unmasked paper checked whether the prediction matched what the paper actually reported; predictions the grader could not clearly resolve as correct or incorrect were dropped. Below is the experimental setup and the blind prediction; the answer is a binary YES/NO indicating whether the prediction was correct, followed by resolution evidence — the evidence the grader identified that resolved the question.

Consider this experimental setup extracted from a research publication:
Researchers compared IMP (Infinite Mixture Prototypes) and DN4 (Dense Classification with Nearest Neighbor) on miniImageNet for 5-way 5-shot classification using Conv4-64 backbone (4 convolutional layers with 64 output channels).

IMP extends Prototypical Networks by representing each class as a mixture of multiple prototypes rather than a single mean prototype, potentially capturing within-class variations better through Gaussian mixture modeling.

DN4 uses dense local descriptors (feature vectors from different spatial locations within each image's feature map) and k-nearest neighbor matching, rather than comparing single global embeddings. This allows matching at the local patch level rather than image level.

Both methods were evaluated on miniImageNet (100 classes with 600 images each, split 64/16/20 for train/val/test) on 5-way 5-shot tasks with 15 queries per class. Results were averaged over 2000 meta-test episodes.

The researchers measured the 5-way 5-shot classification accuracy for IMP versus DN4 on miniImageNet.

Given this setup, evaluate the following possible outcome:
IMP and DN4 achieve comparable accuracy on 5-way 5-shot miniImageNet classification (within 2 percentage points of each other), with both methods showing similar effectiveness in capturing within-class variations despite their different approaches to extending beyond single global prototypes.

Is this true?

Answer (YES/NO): NO